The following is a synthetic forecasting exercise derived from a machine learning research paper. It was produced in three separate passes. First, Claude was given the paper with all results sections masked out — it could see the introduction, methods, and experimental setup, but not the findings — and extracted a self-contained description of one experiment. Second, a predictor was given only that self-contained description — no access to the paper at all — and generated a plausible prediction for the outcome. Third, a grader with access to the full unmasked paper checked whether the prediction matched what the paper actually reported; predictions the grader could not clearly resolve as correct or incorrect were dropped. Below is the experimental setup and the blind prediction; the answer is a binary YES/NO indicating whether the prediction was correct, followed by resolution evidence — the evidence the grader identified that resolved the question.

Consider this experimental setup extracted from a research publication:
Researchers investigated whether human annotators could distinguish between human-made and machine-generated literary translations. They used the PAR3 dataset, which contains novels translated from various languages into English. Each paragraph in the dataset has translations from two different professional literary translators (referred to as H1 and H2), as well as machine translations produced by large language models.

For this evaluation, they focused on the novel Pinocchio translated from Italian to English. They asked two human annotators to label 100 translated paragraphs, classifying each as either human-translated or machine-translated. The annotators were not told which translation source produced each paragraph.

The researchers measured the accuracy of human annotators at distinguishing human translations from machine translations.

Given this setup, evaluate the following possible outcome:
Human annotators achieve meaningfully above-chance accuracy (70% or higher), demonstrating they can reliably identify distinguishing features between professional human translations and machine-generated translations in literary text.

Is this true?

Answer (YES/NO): NO